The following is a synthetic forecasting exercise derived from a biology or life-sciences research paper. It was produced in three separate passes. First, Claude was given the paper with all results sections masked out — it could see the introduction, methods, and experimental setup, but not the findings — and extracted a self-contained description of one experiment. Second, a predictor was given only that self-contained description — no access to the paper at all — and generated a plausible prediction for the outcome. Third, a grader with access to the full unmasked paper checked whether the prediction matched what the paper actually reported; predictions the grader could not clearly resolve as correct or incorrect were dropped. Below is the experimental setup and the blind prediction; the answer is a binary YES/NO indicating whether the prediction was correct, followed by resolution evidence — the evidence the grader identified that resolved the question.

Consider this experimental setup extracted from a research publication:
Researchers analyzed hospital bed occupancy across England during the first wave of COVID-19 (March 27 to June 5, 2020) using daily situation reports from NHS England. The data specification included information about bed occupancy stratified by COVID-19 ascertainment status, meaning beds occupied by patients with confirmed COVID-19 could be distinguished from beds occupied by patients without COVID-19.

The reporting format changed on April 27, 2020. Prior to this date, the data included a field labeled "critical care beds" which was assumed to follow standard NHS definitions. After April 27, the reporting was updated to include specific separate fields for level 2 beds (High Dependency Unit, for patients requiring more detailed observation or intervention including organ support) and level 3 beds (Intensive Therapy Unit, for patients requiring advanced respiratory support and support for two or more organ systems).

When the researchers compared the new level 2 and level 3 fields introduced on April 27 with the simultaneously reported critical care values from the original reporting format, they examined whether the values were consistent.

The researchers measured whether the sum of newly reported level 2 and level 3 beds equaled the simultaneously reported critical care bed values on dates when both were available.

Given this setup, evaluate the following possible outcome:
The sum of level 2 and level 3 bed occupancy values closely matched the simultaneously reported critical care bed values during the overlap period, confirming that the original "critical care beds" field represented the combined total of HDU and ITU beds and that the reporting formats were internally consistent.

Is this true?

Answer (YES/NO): NO